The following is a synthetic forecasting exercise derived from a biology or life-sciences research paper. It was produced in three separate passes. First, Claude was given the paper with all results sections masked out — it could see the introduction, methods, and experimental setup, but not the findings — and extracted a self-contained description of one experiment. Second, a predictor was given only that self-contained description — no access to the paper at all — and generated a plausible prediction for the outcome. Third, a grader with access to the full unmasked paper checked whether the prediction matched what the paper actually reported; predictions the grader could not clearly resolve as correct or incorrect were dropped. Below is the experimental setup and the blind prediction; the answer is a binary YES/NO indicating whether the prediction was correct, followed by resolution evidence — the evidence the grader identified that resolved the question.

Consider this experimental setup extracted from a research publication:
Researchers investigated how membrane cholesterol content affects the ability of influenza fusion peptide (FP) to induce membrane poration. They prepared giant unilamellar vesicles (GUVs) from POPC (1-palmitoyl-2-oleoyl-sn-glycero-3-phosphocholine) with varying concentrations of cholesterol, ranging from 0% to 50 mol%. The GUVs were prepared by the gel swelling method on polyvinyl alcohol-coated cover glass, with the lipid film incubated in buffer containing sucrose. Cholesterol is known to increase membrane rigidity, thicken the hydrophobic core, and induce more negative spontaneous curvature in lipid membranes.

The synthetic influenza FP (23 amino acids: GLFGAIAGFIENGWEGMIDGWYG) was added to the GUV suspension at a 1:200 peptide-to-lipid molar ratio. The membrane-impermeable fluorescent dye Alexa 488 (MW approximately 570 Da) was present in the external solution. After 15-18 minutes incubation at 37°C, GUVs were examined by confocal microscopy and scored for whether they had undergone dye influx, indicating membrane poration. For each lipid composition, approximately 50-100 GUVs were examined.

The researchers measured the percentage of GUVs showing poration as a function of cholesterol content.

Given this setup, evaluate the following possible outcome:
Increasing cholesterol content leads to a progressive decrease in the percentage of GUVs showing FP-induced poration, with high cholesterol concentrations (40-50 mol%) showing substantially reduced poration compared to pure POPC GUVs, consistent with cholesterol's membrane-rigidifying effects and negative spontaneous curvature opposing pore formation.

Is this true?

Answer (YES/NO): YES